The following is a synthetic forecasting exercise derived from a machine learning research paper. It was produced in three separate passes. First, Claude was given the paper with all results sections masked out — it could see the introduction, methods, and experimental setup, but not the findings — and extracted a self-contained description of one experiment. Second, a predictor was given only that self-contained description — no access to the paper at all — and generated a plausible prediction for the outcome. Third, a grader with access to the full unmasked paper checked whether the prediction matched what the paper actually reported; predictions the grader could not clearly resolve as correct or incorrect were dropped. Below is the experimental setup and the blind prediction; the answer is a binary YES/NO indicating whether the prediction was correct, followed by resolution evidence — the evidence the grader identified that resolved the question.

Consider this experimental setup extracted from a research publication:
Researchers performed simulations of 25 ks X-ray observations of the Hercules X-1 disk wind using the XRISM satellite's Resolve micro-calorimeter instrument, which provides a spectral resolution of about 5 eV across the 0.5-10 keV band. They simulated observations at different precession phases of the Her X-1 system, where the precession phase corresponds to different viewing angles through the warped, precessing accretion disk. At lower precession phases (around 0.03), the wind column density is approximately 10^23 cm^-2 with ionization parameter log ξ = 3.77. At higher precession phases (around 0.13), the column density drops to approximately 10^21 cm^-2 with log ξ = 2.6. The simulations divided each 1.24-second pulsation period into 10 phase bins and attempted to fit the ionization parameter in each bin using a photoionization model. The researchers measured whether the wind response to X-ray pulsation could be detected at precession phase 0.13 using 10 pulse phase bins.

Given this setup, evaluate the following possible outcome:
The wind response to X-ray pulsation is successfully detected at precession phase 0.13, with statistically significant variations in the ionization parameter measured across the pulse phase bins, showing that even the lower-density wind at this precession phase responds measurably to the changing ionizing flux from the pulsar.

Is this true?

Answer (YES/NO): NO